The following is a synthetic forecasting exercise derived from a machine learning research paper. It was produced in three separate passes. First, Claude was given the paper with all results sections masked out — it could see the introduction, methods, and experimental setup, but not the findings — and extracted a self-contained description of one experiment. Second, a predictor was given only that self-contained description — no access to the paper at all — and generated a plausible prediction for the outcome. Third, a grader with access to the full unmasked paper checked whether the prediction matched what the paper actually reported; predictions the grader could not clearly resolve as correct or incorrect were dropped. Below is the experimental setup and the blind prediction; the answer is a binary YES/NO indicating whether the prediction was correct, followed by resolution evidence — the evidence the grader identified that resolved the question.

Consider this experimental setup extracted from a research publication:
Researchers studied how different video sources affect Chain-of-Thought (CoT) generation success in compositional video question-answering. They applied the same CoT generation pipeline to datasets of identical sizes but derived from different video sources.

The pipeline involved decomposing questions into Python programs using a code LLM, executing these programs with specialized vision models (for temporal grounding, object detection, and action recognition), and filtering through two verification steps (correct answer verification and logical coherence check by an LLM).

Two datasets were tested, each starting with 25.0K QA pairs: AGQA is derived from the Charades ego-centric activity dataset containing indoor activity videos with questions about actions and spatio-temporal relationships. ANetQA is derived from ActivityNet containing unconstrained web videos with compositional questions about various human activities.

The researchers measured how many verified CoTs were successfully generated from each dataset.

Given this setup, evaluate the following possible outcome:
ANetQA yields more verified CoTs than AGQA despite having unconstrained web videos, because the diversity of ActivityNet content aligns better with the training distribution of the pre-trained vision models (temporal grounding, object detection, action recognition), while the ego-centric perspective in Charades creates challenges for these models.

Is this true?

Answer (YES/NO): NO